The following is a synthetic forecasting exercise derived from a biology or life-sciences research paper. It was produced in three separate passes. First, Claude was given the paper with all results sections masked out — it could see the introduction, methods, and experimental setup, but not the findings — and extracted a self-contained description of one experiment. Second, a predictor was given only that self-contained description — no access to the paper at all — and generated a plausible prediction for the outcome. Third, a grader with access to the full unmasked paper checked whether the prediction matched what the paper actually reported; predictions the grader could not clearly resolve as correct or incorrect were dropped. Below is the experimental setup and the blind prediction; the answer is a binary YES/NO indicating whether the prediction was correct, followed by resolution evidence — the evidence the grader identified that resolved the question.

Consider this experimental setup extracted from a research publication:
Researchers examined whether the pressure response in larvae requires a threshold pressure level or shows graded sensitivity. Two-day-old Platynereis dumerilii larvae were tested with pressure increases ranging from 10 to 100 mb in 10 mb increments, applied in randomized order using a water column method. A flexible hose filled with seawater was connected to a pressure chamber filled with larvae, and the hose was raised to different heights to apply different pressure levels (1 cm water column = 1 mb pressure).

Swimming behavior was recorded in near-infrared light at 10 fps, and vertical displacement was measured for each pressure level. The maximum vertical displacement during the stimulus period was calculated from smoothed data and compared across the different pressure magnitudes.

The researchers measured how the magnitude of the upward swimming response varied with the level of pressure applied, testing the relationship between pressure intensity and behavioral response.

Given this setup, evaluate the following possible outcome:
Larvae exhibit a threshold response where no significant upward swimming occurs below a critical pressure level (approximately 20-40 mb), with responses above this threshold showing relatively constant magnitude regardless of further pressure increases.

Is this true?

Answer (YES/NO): NO